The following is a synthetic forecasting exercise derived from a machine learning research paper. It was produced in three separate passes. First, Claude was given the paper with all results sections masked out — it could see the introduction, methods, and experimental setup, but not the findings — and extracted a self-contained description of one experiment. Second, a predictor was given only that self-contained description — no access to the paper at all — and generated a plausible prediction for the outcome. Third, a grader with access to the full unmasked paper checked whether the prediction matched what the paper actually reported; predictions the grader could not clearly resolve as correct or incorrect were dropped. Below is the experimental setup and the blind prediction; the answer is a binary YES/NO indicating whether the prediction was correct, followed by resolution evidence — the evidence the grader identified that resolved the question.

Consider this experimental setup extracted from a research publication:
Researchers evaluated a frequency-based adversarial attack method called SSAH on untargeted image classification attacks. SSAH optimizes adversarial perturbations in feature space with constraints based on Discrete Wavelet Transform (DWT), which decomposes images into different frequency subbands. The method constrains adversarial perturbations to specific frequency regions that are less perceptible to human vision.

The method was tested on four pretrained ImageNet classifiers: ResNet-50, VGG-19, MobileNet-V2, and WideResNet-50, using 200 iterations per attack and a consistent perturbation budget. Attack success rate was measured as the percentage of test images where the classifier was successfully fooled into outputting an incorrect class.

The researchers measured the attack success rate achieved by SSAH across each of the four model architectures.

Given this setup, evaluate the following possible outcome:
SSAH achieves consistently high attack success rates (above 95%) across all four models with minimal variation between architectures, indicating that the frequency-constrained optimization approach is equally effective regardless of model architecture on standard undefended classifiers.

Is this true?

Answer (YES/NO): NO